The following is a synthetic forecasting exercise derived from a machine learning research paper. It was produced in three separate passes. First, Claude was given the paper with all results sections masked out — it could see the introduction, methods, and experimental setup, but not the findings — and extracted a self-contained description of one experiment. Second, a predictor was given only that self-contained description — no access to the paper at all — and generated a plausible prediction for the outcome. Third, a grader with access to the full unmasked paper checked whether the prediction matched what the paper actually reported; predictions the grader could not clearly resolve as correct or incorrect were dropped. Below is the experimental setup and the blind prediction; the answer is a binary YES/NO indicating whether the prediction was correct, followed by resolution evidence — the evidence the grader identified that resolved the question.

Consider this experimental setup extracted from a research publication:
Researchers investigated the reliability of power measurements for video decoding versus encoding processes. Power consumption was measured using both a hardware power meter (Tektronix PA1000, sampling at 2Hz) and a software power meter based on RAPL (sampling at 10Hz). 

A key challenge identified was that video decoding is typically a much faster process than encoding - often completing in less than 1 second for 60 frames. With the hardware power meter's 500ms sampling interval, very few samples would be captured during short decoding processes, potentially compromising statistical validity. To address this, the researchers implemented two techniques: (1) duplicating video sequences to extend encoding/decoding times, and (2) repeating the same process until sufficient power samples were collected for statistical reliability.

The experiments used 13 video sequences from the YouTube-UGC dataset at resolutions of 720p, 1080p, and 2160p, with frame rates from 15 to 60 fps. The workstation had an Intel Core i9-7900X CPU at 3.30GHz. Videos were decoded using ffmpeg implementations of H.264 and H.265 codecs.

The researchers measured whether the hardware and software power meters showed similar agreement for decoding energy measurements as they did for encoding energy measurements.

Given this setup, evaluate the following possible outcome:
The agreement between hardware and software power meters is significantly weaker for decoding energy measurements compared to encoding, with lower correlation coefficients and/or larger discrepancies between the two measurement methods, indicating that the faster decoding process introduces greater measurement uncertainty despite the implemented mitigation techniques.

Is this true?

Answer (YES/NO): NO